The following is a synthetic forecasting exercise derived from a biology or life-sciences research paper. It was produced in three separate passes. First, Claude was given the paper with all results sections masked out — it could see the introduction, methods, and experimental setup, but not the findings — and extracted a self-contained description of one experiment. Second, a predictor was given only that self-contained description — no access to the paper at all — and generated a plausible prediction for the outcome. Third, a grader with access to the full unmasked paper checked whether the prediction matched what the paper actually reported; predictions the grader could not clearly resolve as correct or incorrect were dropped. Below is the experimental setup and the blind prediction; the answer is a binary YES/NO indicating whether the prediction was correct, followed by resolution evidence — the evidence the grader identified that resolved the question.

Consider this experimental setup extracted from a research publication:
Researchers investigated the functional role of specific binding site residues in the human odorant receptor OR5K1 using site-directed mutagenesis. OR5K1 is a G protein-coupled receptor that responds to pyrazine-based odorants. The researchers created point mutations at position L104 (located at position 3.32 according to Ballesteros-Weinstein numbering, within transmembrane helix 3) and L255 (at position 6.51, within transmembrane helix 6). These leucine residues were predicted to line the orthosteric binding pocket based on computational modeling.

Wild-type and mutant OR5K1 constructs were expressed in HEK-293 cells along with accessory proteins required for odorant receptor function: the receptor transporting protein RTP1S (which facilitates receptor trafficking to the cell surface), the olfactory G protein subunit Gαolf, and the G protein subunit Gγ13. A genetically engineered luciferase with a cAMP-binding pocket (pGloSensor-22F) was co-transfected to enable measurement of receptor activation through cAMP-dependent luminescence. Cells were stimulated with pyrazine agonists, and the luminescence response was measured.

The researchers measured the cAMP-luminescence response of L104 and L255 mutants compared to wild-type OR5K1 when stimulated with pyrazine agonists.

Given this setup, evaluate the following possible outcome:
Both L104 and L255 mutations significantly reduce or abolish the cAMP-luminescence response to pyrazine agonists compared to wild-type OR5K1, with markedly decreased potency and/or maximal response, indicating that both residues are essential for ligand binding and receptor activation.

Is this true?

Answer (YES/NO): YES